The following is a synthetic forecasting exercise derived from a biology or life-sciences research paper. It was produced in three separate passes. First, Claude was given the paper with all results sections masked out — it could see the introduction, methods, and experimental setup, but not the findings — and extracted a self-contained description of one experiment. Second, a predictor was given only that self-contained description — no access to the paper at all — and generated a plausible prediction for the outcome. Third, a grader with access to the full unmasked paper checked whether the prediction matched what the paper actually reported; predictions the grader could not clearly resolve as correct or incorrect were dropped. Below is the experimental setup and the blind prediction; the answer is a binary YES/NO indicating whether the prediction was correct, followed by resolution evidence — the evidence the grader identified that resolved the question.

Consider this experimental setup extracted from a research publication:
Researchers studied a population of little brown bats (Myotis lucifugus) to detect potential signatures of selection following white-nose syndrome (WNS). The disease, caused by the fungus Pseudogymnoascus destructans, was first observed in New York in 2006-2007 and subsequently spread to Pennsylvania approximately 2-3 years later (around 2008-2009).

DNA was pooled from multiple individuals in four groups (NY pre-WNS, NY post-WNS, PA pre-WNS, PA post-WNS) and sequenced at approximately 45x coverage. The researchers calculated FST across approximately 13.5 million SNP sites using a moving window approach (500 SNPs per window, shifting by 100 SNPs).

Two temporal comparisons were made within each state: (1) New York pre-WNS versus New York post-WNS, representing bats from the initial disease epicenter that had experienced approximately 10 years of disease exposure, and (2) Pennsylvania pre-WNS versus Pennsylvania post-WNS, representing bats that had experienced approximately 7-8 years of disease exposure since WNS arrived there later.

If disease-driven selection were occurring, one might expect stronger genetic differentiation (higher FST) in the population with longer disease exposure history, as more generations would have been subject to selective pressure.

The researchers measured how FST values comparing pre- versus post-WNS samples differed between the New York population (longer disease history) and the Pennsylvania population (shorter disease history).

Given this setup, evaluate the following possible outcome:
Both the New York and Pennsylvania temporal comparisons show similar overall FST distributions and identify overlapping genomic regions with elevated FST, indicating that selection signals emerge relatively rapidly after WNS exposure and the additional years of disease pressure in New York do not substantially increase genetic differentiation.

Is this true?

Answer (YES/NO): NO